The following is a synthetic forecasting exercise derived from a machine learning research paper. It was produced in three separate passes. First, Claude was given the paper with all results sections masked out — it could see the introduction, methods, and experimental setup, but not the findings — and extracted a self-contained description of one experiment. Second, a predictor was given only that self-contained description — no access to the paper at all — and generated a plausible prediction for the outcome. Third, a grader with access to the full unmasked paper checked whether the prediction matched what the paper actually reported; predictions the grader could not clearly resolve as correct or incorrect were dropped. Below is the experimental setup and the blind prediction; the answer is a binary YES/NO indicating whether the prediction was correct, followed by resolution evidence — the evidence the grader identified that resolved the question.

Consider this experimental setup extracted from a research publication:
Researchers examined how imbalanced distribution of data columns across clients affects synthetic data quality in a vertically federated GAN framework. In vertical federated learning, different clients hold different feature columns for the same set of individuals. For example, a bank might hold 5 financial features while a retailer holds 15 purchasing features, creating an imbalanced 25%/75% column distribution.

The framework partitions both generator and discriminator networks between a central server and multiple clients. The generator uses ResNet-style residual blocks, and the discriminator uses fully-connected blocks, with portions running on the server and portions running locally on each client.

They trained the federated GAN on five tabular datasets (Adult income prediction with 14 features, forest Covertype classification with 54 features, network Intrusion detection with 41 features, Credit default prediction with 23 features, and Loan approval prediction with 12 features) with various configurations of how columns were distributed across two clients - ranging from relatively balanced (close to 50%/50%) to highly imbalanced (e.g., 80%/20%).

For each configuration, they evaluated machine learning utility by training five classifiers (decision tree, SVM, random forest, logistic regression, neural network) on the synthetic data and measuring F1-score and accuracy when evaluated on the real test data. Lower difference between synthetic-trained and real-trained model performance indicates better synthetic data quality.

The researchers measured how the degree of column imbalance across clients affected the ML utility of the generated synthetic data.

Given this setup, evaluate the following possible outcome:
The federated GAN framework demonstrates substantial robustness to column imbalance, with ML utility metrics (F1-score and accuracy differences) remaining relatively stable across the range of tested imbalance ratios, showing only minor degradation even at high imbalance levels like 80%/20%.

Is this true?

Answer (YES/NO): NO